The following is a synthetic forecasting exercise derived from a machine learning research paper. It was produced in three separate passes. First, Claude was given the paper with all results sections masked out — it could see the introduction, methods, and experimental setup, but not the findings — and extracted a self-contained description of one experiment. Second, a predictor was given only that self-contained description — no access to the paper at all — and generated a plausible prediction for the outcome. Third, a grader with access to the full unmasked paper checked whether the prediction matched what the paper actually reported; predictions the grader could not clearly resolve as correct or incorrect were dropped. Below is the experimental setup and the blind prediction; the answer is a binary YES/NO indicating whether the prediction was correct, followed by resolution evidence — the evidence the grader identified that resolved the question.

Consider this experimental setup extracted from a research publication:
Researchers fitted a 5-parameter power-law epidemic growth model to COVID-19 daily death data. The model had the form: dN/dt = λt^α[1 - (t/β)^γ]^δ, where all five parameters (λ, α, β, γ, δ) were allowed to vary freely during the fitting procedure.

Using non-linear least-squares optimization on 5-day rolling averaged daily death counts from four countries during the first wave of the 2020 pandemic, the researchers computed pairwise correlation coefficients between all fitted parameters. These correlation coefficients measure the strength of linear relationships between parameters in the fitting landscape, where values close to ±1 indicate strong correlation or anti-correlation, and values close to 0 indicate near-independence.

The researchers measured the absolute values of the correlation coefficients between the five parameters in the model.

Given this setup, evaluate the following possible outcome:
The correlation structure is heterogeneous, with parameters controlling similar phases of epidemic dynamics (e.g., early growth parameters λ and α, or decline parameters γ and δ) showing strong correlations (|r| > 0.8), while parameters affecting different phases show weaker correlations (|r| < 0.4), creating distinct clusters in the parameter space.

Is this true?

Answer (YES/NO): NO